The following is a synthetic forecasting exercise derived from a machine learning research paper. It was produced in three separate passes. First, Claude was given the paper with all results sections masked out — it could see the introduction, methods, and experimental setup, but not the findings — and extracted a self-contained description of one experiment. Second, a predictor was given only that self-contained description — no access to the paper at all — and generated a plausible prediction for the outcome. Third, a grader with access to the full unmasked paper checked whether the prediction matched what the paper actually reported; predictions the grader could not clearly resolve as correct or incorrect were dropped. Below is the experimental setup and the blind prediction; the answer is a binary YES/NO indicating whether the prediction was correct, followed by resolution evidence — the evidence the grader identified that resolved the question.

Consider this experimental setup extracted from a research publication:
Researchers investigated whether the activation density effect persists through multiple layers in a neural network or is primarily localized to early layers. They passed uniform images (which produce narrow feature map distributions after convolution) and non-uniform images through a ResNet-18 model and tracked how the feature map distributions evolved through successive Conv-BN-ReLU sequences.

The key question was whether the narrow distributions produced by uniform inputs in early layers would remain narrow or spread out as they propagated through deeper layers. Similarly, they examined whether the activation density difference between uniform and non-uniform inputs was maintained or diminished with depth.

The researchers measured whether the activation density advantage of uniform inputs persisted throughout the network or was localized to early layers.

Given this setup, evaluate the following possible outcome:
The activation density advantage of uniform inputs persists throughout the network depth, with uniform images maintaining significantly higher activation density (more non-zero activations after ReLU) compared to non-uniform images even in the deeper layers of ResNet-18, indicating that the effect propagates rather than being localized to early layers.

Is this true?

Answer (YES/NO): NO